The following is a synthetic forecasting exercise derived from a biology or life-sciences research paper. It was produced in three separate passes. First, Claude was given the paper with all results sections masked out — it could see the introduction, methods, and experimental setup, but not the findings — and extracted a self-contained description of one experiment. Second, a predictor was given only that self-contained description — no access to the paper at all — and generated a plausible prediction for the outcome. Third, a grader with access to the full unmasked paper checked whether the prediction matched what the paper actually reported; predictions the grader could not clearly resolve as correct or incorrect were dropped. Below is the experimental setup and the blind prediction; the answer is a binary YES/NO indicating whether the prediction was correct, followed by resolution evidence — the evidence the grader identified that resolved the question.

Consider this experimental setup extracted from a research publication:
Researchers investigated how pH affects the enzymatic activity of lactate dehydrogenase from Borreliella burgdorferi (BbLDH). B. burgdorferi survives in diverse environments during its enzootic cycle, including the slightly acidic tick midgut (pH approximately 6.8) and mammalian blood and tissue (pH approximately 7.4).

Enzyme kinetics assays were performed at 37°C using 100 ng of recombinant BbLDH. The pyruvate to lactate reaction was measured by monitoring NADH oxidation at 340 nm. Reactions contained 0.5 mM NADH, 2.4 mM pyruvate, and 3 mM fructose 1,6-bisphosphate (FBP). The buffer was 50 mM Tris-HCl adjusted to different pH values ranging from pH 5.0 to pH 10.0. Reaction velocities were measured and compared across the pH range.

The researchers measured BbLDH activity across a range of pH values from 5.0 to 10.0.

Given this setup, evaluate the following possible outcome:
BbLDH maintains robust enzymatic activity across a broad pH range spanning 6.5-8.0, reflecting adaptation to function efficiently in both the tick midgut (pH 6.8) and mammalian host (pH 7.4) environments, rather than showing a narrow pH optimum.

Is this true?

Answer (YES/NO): NO